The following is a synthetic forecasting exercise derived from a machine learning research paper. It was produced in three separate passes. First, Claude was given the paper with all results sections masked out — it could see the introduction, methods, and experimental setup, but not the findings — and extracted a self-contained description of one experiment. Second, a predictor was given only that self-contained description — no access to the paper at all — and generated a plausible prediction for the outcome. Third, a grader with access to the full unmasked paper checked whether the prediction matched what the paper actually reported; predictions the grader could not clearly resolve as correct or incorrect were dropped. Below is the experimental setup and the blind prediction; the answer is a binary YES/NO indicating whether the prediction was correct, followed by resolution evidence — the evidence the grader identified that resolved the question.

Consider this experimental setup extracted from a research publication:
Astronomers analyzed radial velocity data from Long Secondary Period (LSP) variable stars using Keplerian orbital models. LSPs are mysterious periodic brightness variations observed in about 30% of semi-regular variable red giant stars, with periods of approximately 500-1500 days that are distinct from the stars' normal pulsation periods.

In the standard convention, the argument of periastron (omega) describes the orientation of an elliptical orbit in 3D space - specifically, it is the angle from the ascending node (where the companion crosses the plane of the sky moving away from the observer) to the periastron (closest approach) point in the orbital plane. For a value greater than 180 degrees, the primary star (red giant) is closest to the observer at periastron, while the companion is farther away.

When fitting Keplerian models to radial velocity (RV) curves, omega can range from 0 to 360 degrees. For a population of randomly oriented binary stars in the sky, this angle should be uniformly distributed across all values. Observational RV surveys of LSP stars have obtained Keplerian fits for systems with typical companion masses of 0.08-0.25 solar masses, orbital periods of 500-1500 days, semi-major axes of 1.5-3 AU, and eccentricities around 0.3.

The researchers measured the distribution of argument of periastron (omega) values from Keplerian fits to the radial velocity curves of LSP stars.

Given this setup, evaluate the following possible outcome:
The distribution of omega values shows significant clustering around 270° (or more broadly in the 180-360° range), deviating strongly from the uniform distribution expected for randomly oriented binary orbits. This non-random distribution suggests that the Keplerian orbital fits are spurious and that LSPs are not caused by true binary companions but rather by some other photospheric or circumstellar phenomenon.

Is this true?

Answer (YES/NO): NO